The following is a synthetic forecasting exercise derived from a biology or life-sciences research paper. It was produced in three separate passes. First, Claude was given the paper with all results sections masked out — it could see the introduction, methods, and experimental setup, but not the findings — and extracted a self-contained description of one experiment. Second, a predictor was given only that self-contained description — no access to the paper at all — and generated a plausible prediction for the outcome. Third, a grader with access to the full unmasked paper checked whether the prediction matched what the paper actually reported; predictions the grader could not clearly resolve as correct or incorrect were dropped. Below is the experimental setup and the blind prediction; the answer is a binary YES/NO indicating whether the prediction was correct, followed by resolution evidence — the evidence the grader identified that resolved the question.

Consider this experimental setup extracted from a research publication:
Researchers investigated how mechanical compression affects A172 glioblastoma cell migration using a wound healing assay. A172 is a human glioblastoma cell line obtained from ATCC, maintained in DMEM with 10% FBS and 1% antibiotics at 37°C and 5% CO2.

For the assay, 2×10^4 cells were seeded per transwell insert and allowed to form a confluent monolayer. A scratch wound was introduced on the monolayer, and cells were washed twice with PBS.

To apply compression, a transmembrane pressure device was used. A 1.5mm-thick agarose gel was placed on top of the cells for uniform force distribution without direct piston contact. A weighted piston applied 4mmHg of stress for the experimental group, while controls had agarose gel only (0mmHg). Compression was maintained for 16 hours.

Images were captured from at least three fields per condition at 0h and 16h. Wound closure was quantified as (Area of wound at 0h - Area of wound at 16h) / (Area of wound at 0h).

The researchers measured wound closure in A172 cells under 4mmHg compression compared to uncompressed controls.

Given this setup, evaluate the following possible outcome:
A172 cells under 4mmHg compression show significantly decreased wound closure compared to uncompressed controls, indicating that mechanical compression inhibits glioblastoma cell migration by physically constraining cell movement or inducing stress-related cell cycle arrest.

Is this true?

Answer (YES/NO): NO